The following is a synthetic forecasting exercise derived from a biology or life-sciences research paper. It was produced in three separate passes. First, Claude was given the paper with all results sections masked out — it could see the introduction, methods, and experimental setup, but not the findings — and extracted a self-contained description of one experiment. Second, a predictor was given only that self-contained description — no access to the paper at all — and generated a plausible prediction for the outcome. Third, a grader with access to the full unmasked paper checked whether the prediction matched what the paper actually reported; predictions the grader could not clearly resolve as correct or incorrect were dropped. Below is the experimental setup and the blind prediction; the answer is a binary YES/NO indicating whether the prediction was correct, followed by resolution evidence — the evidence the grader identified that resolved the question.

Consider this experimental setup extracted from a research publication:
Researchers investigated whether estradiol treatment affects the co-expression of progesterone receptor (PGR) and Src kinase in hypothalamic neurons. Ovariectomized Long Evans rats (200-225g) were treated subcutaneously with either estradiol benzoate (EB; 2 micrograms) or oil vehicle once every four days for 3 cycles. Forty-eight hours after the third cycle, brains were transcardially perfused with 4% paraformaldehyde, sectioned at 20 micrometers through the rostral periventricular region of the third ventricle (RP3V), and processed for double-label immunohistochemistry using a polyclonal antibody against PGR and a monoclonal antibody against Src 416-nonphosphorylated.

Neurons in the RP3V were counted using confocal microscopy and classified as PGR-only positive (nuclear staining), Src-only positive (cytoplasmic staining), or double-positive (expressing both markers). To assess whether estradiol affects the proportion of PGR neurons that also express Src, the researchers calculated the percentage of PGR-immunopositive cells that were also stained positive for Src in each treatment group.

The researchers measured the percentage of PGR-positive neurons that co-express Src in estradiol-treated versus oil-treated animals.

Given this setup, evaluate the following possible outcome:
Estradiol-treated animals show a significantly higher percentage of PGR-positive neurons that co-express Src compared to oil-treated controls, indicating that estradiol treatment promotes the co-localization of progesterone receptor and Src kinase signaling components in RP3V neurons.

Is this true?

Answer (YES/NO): NO